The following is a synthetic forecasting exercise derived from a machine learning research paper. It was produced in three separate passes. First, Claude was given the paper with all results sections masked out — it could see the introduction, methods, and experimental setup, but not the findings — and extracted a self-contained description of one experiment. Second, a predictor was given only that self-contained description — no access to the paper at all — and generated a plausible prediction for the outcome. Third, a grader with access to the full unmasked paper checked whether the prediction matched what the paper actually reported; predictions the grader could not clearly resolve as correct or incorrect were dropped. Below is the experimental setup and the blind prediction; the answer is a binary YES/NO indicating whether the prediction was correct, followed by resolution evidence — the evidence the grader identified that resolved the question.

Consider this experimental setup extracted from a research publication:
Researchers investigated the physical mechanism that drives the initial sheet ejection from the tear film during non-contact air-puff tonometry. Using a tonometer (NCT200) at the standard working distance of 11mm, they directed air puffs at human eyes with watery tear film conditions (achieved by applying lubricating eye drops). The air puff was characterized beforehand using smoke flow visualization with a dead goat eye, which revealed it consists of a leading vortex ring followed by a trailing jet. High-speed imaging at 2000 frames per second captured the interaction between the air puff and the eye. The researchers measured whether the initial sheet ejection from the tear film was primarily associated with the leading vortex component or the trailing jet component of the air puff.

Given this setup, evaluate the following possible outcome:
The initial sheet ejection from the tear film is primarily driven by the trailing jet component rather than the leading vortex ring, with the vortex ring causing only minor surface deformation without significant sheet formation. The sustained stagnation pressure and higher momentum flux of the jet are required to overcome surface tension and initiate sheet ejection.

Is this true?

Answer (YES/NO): NO